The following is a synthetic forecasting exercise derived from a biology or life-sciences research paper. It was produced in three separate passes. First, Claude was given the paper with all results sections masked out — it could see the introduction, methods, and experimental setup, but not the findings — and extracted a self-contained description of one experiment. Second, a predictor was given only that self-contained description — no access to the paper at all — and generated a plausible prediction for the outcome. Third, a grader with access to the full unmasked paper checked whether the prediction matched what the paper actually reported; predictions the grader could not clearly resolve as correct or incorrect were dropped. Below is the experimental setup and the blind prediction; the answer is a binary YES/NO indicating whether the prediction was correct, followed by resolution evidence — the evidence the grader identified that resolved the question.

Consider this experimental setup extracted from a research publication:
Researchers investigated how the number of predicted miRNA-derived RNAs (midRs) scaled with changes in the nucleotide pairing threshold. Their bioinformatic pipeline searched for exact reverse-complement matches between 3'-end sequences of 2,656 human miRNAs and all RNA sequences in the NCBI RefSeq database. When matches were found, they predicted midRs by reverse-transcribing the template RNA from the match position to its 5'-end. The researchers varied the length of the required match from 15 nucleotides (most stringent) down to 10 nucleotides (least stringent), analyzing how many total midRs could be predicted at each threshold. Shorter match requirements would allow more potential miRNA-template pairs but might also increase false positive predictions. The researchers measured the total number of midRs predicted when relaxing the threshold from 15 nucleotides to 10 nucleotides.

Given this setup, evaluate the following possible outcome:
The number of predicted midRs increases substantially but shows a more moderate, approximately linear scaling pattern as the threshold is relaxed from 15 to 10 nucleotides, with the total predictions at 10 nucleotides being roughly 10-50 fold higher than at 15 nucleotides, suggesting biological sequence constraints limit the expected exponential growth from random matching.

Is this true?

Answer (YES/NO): NO